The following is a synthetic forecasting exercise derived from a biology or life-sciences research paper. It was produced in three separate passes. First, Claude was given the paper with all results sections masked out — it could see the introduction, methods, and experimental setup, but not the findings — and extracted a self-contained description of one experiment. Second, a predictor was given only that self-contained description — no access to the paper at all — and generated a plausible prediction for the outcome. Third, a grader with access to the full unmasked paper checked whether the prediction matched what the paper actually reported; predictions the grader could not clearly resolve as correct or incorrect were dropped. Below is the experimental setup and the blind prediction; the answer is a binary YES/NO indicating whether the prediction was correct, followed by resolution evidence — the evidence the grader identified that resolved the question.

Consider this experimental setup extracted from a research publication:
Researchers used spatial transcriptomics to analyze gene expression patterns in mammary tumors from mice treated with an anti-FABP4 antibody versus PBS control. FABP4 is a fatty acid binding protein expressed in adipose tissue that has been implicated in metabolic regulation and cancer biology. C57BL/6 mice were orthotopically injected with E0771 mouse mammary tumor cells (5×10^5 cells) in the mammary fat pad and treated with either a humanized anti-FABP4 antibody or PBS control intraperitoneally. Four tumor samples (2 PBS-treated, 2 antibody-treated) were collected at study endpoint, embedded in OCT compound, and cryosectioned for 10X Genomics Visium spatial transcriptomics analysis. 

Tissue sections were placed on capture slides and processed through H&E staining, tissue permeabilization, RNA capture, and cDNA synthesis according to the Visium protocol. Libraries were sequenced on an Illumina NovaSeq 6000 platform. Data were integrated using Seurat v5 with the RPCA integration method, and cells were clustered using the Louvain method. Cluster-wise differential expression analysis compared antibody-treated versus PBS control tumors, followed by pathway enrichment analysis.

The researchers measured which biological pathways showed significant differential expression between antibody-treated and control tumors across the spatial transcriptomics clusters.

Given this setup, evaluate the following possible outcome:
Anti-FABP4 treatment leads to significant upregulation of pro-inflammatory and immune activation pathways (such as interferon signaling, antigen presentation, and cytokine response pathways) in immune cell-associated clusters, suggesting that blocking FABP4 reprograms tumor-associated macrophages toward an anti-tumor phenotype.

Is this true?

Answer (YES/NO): NO